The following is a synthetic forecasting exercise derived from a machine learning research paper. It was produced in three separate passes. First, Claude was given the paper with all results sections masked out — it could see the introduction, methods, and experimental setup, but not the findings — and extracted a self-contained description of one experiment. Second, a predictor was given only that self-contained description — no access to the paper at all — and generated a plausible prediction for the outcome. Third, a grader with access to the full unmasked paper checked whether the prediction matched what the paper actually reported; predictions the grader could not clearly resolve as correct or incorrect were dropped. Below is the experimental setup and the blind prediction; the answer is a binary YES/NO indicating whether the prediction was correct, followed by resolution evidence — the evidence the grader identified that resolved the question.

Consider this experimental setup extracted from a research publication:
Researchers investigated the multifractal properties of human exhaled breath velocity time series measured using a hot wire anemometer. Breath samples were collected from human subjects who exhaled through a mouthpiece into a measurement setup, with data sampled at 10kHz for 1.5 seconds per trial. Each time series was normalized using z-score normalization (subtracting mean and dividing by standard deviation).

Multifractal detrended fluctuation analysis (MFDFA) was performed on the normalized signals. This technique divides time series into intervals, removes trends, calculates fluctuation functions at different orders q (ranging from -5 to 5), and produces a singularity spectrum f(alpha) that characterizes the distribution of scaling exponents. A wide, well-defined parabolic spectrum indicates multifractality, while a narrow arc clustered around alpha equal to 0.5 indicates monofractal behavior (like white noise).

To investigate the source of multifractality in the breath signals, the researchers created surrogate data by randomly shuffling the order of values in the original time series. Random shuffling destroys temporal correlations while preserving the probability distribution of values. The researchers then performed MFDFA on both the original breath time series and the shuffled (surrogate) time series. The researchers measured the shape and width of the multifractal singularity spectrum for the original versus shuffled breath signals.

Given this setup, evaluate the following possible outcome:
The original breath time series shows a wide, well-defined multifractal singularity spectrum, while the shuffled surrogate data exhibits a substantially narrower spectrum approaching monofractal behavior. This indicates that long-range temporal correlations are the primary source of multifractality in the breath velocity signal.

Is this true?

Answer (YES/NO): YES